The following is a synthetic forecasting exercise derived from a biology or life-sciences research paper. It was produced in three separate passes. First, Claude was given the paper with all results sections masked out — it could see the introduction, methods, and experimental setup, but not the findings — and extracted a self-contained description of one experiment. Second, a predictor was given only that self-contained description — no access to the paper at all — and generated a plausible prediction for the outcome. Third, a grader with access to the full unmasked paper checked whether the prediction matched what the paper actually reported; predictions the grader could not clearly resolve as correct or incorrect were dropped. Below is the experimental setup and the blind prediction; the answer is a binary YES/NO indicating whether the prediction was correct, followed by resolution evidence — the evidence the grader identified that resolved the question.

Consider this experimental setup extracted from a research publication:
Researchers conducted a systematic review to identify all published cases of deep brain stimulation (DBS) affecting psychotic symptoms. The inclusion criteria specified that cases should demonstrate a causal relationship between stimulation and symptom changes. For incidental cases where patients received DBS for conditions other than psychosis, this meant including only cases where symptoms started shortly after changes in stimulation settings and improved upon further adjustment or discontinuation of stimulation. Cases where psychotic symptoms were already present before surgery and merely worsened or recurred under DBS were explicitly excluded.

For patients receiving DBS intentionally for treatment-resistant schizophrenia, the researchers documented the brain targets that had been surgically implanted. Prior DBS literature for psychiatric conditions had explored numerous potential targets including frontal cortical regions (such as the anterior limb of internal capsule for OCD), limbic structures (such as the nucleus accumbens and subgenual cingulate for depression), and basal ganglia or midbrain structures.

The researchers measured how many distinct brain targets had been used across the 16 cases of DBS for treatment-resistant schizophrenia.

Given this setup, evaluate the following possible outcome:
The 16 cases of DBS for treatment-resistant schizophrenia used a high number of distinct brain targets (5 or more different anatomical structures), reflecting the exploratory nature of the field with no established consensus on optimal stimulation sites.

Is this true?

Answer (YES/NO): NO